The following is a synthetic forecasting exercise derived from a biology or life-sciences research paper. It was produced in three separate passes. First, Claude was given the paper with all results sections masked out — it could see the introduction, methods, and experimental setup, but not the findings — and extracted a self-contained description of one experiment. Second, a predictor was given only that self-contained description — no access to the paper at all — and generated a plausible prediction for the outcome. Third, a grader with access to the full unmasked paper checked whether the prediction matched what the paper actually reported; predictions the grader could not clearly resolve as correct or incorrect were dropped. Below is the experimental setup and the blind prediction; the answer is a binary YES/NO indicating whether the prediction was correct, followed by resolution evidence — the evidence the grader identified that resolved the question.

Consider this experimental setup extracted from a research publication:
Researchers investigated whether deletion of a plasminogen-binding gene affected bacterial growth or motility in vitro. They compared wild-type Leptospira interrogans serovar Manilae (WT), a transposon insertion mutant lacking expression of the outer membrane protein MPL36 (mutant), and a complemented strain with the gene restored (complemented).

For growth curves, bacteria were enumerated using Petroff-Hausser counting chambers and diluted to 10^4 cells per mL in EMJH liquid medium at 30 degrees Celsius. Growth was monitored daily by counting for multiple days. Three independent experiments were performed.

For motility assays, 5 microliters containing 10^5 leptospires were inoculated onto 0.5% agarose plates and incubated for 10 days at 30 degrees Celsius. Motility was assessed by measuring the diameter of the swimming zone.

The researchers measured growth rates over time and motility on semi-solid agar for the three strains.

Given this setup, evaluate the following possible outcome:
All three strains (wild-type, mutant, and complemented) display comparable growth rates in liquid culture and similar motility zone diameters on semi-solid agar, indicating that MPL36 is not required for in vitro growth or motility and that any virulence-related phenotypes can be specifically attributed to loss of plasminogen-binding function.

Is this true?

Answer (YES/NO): YES